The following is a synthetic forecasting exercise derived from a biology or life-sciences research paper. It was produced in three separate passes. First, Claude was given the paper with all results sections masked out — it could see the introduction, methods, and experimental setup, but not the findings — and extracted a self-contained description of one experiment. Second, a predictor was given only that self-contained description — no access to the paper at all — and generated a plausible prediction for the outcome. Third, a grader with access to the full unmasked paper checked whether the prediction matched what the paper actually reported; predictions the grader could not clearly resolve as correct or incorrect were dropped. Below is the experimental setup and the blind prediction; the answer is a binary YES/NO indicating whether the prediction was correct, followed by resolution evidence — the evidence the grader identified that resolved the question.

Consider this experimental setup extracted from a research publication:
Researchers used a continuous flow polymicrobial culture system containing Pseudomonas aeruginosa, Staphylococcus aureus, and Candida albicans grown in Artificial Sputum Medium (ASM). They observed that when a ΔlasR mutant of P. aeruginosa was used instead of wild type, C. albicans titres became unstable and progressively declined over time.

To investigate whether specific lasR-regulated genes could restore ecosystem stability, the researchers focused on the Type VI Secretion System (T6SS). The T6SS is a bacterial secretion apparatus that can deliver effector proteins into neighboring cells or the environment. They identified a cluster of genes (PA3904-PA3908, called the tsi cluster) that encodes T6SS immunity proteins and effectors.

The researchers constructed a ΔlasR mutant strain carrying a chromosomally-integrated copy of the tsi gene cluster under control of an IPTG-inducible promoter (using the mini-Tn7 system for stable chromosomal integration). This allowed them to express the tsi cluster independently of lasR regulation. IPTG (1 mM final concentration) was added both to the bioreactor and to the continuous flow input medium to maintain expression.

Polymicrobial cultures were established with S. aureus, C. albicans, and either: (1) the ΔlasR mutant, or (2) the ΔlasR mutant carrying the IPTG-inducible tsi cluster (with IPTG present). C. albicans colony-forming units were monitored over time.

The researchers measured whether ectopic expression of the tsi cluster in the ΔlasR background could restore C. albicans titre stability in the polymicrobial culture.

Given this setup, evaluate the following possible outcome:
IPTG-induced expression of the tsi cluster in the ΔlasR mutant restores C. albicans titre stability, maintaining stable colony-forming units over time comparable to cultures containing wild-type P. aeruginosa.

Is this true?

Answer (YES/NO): YES